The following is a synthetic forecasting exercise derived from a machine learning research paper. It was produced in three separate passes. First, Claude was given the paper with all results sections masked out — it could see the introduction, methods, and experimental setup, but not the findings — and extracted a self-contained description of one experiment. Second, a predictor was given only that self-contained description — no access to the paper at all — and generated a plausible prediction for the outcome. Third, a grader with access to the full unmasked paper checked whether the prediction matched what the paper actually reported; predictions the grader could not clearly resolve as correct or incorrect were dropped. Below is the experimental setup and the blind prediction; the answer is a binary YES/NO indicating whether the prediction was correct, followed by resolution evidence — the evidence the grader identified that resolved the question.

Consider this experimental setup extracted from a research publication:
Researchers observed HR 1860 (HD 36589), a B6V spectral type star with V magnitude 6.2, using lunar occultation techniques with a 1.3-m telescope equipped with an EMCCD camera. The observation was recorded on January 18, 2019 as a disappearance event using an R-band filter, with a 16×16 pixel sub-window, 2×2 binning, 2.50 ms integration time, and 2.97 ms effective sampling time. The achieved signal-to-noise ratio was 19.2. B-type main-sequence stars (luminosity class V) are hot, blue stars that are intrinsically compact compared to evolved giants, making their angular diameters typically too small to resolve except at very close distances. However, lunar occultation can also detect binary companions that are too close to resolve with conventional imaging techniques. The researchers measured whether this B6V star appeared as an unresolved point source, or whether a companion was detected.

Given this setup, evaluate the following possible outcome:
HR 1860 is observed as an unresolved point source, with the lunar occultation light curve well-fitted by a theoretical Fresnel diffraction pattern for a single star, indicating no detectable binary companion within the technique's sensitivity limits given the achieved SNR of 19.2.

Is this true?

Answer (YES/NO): NO